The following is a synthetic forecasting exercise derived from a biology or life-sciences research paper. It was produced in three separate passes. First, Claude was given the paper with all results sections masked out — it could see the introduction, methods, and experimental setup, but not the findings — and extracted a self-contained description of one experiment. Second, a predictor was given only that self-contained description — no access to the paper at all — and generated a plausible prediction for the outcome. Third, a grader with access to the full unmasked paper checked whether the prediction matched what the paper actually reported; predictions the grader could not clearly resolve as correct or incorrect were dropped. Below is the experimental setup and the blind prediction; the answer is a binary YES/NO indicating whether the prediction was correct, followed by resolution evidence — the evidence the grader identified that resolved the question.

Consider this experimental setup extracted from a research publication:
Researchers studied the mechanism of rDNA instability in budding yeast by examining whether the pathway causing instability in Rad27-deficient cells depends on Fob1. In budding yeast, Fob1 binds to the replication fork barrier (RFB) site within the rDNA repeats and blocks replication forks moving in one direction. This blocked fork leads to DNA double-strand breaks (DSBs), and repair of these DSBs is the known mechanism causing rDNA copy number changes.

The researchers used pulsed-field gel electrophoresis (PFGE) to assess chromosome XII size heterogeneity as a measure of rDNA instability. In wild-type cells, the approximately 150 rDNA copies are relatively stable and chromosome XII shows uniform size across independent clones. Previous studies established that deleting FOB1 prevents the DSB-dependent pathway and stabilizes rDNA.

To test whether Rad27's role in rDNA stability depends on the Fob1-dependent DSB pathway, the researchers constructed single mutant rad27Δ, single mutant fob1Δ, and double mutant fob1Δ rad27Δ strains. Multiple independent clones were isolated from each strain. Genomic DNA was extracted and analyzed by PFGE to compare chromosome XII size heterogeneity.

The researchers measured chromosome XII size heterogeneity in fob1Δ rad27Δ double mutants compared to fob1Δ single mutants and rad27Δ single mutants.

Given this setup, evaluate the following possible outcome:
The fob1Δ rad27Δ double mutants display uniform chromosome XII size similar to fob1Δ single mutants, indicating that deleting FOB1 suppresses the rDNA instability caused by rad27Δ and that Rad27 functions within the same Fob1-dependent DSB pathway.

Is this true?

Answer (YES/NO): NO